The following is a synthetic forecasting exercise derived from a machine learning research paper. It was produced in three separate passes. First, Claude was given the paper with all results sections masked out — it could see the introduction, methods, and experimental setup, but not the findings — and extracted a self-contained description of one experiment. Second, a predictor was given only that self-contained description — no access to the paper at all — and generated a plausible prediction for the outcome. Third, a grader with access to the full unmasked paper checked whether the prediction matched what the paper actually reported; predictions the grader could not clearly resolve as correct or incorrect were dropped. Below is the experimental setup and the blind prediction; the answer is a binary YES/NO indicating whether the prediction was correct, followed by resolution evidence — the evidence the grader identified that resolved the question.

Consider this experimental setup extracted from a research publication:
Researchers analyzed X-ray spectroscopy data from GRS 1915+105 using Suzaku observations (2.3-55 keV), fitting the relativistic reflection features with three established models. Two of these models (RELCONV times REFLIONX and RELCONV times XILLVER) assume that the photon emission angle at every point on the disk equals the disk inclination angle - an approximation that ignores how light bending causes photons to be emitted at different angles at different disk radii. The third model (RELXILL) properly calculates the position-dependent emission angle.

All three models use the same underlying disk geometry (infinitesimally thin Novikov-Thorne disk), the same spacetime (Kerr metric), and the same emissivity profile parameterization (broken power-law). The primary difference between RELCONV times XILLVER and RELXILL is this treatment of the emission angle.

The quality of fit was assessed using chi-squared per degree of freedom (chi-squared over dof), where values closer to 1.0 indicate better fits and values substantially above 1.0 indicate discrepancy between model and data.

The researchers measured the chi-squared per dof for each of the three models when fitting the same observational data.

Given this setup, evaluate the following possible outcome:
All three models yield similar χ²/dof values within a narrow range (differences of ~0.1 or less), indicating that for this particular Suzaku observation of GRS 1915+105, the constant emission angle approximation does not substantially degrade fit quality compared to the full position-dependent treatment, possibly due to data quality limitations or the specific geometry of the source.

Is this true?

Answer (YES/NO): YES